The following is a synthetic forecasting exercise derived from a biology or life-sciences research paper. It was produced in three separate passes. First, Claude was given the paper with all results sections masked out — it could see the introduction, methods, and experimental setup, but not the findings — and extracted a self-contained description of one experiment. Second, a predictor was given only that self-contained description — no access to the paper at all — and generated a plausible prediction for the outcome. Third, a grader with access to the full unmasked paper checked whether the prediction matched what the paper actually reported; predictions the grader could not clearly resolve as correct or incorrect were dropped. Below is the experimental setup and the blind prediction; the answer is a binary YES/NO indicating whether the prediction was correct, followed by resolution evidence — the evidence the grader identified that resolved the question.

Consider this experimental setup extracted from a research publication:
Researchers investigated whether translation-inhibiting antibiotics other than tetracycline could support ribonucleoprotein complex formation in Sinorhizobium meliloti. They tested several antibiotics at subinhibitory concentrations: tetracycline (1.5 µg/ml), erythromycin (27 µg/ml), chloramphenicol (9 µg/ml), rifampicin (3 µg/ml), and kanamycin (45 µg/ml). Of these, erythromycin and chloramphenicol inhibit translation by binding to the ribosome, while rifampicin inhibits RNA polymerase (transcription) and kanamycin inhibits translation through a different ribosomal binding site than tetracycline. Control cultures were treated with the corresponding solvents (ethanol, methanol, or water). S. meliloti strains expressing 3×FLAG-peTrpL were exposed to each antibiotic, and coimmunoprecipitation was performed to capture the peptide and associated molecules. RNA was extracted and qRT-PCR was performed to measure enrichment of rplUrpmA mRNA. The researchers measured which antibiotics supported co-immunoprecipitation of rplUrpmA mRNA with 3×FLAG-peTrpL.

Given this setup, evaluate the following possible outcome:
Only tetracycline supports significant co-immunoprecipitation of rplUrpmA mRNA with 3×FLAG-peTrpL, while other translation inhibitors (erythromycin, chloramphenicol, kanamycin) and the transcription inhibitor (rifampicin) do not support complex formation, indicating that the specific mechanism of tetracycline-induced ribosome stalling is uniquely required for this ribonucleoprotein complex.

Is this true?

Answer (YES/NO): NO